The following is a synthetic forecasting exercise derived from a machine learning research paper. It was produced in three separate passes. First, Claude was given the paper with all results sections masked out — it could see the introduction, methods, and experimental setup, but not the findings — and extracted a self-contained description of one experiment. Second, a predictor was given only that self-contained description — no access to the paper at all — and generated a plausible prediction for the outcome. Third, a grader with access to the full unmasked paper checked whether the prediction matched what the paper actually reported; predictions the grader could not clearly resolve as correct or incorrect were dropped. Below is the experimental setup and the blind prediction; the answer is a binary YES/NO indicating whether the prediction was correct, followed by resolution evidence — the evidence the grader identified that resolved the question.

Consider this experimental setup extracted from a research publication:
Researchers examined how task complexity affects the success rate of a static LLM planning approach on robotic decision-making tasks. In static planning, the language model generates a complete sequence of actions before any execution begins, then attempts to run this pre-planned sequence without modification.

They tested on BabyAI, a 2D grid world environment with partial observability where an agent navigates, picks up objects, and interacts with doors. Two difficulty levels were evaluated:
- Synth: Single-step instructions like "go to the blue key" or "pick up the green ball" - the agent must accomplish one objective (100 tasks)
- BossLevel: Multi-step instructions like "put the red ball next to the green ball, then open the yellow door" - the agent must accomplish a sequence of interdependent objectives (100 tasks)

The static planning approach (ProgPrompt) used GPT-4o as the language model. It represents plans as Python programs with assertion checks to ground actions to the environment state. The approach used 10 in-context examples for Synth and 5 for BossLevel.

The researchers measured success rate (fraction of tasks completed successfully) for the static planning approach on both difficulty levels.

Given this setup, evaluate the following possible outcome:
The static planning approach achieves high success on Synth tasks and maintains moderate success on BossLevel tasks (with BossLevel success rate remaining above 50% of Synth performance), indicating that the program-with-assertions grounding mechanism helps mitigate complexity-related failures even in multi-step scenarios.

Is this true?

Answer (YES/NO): NO